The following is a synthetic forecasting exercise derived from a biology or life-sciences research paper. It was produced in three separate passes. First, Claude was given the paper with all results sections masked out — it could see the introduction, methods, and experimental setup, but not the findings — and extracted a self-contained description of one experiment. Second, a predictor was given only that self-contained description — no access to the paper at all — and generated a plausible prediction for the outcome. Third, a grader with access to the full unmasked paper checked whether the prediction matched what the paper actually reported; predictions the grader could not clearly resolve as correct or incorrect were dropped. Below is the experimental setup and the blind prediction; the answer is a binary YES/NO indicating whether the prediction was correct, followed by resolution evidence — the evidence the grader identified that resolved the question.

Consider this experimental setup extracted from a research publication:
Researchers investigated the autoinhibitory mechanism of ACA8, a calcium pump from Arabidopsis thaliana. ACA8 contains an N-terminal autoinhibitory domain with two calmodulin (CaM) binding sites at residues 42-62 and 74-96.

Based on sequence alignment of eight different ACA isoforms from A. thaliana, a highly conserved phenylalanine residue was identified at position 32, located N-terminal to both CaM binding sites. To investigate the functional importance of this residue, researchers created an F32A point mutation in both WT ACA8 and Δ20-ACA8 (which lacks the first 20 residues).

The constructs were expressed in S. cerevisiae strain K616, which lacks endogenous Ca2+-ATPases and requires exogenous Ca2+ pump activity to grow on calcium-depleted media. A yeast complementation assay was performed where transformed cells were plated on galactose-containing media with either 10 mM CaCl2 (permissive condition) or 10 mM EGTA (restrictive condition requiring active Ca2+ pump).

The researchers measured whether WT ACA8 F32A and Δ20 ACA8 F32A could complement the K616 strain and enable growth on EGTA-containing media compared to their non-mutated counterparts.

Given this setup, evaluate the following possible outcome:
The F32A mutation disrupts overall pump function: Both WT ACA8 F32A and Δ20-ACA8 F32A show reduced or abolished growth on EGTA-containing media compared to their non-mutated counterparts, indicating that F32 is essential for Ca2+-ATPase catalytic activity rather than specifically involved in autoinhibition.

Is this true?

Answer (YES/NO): NO